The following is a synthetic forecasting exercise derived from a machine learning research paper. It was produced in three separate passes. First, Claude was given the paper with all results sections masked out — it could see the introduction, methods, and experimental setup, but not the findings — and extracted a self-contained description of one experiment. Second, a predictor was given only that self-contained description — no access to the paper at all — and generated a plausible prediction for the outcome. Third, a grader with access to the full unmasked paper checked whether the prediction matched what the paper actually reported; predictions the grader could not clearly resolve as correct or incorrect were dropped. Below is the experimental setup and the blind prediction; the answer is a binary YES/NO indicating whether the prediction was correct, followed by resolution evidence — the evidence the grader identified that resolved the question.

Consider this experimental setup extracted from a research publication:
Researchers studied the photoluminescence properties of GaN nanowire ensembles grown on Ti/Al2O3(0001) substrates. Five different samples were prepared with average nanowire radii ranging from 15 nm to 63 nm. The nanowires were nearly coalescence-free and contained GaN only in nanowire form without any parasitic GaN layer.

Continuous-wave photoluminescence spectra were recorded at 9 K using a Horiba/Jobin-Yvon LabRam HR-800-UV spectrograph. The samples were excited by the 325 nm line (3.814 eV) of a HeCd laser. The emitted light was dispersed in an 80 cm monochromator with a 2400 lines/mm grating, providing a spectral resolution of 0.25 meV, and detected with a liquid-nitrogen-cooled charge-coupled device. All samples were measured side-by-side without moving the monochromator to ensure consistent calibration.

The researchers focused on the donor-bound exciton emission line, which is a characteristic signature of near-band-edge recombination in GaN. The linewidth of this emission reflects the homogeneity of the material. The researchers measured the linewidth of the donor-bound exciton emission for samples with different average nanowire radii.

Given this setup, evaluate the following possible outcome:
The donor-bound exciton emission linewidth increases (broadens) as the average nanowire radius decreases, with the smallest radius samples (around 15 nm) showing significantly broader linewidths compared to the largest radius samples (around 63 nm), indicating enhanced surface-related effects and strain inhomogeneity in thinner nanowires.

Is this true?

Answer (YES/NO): NO